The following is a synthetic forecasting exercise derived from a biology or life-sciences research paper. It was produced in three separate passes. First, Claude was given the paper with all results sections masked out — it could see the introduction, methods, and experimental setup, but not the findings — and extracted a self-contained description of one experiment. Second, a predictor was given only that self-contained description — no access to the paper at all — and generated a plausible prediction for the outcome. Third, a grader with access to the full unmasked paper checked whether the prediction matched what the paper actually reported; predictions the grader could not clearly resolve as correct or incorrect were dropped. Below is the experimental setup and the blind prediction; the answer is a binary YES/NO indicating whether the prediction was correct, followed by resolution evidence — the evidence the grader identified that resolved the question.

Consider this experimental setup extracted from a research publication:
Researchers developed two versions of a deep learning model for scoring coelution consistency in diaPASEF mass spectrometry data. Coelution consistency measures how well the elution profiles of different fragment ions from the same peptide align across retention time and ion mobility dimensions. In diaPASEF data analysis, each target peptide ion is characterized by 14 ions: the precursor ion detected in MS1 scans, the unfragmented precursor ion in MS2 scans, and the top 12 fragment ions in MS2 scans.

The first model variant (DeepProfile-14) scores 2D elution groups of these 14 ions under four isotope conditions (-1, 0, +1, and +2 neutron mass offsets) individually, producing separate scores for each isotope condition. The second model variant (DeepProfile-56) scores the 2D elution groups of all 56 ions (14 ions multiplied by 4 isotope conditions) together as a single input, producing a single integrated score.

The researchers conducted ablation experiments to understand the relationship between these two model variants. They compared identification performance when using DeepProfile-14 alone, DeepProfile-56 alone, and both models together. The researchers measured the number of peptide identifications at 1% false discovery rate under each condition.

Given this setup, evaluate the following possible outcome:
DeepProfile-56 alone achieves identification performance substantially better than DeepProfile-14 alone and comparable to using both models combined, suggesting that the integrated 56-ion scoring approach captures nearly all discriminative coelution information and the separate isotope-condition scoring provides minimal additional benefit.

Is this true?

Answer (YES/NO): NO